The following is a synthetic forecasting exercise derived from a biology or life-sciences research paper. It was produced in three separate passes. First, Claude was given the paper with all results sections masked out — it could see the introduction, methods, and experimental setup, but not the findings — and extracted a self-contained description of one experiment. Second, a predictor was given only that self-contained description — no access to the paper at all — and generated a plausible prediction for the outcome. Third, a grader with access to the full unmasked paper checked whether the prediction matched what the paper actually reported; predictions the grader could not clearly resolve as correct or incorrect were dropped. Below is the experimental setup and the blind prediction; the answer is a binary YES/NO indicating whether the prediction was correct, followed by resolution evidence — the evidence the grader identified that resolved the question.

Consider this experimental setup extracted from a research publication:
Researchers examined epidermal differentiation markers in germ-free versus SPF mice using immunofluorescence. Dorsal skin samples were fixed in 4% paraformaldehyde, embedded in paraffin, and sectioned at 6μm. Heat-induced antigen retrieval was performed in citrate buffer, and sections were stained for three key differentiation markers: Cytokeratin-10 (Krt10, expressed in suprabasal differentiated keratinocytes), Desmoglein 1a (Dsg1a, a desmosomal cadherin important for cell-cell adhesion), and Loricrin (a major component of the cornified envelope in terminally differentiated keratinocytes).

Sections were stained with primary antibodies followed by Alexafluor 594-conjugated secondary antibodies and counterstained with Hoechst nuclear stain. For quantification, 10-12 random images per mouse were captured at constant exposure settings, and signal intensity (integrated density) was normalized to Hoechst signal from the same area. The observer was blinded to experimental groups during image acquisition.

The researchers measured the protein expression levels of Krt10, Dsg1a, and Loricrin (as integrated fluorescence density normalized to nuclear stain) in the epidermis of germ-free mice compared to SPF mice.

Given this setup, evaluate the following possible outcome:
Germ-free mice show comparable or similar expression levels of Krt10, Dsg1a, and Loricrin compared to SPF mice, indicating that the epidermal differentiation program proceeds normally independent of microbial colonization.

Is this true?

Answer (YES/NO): NO